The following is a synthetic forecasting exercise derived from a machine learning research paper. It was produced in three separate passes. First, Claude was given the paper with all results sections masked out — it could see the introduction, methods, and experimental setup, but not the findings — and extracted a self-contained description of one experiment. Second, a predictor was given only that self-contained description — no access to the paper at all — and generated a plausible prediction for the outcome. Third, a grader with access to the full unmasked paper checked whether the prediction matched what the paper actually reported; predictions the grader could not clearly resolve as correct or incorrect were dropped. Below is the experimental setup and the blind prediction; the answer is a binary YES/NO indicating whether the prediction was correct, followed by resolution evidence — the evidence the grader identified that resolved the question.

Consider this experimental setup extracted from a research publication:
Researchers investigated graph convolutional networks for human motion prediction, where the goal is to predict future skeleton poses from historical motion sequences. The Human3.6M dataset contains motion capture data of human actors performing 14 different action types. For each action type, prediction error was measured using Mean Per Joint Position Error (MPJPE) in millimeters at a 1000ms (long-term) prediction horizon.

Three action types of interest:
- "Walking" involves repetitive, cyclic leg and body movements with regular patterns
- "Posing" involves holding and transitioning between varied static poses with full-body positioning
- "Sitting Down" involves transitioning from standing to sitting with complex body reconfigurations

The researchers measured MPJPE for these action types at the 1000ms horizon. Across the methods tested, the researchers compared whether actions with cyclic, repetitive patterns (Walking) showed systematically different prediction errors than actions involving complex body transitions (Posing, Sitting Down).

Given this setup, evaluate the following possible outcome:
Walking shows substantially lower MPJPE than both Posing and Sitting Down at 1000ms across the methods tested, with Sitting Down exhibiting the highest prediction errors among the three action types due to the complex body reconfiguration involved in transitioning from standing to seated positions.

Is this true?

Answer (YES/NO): NO